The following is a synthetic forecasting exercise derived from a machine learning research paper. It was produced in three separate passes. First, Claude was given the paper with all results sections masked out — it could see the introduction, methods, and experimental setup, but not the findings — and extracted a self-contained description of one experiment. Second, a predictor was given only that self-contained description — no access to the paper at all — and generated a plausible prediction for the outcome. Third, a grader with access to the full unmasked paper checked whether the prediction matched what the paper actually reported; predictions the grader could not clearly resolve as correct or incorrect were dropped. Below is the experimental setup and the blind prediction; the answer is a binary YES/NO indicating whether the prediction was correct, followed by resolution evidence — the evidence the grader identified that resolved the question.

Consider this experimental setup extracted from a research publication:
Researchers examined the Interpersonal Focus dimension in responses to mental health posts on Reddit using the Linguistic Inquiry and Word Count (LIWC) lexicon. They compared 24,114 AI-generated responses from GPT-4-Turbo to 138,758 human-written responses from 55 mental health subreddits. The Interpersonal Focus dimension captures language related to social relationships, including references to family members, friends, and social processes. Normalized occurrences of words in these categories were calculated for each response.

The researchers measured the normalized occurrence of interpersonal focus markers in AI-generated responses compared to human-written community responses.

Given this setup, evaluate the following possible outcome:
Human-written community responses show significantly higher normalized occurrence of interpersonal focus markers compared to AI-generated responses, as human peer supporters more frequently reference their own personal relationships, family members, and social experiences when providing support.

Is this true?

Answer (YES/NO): NO